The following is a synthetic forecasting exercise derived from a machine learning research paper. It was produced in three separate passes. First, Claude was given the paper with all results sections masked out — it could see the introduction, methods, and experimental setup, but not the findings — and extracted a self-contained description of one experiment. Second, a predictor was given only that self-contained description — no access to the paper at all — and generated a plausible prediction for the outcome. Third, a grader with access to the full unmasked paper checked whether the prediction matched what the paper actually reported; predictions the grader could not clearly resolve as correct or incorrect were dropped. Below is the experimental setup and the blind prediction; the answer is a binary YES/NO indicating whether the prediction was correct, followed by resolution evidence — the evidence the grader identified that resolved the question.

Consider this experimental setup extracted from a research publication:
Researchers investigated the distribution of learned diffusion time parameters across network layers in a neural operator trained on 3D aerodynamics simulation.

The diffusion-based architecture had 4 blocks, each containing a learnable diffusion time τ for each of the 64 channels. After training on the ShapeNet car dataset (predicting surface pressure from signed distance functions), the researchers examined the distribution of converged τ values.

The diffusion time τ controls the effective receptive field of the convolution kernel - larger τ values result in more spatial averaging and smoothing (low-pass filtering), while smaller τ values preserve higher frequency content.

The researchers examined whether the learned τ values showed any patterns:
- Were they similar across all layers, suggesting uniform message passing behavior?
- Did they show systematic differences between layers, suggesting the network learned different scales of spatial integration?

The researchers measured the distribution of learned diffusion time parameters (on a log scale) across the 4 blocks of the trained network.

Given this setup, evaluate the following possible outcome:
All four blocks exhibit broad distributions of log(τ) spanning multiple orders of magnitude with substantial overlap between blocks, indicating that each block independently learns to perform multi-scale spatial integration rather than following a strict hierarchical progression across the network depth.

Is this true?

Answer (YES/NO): NO